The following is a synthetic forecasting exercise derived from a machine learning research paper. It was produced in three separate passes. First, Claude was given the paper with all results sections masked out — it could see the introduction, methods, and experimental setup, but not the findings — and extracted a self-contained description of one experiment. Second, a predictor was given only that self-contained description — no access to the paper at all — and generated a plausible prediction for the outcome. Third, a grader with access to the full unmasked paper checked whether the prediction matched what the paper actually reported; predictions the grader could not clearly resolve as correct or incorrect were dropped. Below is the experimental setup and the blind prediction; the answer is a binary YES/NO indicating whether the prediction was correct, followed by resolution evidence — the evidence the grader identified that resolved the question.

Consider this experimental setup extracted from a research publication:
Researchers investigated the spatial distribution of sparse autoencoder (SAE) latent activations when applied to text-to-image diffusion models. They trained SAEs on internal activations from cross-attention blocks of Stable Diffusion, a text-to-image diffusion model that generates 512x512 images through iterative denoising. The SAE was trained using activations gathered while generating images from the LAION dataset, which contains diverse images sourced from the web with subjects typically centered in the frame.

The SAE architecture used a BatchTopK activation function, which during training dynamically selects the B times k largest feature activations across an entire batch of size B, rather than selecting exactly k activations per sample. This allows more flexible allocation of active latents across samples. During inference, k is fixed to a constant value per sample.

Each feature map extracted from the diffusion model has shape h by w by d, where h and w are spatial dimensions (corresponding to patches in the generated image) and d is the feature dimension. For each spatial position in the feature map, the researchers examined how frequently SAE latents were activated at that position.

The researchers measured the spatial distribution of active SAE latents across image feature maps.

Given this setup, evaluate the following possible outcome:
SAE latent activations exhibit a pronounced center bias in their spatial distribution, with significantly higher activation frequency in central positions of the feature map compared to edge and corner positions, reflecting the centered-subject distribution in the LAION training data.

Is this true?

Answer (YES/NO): YES